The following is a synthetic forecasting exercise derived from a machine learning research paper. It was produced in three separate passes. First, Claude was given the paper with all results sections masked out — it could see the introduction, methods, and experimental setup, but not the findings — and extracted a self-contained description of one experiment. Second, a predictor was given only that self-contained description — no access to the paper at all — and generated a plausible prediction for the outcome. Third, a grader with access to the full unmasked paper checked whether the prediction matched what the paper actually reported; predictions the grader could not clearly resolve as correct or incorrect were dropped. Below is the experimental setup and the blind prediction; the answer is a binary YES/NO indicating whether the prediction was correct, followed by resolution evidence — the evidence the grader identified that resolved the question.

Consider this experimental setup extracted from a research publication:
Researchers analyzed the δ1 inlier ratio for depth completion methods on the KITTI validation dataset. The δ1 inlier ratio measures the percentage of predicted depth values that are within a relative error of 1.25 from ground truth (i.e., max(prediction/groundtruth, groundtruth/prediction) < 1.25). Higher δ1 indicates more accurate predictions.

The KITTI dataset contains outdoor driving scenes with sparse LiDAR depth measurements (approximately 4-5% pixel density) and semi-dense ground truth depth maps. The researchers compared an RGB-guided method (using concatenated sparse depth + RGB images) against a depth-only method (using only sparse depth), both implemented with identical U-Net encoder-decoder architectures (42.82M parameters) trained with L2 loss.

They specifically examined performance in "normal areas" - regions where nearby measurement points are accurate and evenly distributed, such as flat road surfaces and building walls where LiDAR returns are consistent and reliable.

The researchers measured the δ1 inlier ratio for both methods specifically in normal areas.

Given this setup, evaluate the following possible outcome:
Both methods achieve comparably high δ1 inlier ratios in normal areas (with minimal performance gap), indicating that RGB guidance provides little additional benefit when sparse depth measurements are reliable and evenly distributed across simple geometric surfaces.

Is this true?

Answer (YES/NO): YES